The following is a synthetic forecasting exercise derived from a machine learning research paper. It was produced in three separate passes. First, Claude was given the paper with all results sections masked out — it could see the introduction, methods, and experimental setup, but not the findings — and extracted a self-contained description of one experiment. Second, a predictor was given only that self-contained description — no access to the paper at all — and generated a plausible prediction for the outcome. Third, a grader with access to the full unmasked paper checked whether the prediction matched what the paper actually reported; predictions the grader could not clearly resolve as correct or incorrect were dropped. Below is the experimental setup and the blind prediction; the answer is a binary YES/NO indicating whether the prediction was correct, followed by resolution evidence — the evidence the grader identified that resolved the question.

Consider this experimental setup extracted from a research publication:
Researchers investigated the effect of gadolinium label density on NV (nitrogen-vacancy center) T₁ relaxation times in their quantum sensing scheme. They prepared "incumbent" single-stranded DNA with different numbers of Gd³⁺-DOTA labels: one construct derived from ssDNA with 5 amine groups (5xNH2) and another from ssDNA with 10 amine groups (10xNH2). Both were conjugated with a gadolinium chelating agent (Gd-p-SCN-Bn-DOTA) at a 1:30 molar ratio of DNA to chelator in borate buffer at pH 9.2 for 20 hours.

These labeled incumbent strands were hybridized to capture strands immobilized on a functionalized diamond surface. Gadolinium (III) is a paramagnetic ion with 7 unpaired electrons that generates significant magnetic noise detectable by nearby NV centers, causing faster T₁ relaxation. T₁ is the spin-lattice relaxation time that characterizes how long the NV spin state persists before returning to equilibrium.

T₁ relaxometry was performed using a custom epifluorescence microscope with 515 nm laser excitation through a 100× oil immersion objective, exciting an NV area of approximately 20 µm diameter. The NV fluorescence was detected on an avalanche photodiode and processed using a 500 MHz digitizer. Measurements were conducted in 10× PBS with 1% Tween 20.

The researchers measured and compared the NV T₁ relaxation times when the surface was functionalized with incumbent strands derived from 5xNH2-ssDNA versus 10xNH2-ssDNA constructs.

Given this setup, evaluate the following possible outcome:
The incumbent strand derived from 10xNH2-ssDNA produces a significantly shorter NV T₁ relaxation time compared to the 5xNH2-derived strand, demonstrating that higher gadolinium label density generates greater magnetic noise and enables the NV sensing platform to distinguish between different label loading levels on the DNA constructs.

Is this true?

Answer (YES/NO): YES